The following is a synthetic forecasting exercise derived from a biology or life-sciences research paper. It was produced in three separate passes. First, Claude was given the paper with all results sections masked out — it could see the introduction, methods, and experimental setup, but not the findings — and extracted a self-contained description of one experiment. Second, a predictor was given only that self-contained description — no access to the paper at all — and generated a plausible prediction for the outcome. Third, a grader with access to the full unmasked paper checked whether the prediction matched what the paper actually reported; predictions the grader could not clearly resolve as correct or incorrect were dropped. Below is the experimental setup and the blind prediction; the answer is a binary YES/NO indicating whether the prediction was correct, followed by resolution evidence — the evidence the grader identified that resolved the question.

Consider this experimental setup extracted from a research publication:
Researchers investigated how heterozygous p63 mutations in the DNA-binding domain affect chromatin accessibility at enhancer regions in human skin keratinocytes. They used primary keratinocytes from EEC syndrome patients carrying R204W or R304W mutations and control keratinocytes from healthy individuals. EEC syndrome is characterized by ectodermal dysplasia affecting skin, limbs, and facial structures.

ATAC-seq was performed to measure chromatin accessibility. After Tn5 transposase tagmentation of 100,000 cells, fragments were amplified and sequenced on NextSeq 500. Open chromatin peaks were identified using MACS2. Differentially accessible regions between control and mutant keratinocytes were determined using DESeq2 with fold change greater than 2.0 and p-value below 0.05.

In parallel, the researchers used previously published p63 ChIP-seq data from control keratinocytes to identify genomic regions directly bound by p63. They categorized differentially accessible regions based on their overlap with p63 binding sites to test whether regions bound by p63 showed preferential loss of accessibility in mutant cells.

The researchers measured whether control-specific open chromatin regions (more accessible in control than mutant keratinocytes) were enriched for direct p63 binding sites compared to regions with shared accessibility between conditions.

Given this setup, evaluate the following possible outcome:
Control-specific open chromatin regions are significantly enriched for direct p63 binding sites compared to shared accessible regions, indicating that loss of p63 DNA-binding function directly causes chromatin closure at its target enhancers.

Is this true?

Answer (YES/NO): YES